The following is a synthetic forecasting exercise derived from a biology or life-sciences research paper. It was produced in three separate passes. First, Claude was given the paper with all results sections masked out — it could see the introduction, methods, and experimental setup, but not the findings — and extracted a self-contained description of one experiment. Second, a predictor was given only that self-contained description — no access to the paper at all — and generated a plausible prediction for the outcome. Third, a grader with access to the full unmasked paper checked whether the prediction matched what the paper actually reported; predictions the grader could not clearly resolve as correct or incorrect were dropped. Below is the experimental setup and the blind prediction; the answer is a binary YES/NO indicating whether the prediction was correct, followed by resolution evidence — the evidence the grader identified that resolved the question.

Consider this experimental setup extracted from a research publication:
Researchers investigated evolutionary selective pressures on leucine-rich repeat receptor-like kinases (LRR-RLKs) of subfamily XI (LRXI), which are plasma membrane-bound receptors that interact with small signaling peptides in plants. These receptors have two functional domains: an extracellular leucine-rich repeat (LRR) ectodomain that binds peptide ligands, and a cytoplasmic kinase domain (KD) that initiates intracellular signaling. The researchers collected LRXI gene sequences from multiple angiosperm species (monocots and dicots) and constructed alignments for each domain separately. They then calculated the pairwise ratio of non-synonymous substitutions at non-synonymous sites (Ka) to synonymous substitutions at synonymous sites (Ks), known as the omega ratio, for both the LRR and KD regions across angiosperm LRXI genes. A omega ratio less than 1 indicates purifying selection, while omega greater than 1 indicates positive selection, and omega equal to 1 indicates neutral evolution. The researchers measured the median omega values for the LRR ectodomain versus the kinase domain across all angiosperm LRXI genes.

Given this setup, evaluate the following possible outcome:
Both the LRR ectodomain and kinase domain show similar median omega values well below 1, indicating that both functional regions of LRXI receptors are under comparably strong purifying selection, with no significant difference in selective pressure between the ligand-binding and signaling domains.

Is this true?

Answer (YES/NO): NO